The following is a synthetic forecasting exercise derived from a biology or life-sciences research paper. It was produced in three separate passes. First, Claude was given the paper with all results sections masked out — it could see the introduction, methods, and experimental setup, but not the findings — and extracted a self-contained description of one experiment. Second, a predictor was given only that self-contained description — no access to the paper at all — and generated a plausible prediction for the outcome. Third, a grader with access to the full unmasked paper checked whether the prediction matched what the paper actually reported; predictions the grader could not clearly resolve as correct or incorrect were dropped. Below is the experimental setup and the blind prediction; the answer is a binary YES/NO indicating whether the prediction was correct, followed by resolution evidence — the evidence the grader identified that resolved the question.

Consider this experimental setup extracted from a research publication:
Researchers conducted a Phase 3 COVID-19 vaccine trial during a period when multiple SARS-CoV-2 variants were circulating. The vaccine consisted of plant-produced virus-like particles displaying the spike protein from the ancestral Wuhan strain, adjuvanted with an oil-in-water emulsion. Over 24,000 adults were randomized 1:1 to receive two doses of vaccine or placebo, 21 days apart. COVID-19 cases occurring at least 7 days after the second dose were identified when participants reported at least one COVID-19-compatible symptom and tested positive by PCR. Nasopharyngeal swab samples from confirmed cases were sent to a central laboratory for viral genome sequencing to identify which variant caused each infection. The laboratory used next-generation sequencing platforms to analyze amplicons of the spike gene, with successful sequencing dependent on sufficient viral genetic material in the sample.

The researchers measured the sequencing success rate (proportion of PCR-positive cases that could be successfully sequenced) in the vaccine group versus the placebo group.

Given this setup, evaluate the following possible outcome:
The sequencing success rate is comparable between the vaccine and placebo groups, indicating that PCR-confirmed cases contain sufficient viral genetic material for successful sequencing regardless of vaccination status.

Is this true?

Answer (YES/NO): NO